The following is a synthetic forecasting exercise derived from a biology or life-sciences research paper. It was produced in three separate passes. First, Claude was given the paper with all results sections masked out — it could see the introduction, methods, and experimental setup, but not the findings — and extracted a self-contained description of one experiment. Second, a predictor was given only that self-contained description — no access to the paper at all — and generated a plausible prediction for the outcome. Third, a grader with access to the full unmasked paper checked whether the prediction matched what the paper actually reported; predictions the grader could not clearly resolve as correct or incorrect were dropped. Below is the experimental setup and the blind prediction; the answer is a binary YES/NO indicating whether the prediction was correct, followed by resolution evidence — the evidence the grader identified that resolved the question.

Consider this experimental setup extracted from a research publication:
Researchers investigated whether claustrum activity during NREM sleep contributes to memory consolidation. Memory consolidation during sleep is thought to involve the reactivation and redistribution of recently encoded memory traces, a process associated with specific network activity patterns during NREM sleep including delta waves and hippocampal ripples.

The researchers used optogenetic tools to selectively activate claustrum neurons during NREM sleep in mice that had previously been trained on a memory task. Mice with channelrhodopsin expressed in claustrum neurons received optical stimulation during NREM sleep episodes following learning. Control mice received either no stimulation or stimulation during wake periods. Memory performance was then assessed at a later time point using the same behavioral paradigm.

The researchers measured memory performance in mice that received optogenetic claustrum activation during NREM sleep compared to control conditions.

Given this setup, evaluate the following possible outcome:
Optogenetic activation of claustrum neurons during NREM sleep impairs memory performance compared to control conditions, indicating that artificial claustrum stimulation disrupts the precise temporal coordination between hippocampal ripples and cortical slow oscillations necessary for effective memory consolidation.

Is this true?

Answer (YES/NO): NO